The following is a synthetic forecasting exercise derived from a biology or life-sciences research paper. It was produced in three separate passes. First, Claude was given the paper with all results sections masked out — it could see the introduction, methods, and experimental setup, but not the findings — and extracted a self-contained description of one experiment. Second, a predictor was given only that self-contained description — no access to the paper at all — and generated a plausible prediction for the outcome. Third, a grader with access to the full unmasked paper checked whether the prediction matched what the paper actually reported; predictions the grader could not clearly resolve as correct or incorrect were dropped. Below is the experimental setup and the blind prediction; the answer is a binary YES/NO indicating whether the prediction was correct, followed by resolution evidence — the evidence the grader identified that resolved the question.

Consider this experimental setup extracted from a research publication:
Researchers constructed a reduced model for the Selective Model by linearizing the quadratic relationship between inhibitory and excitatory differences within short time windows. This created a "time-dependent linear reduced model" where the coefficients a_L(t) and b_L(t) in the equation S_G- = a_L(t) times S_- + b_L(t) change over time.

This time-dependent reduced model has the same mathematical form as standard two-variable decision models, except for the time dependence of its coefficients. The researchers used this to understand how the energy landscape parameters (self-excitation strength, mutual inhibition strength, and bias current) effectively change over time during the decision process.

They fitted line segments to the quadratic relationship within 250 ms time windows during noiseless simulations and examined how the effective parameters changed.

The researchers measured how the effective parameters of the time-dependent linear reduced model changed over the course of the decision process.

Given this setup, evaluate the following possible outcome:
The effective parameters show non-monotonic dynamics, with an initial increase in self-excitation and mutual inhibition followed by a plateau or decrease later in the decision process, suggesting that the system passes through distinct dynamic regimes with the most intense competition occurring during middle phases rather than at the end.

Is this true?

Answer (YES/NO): NO